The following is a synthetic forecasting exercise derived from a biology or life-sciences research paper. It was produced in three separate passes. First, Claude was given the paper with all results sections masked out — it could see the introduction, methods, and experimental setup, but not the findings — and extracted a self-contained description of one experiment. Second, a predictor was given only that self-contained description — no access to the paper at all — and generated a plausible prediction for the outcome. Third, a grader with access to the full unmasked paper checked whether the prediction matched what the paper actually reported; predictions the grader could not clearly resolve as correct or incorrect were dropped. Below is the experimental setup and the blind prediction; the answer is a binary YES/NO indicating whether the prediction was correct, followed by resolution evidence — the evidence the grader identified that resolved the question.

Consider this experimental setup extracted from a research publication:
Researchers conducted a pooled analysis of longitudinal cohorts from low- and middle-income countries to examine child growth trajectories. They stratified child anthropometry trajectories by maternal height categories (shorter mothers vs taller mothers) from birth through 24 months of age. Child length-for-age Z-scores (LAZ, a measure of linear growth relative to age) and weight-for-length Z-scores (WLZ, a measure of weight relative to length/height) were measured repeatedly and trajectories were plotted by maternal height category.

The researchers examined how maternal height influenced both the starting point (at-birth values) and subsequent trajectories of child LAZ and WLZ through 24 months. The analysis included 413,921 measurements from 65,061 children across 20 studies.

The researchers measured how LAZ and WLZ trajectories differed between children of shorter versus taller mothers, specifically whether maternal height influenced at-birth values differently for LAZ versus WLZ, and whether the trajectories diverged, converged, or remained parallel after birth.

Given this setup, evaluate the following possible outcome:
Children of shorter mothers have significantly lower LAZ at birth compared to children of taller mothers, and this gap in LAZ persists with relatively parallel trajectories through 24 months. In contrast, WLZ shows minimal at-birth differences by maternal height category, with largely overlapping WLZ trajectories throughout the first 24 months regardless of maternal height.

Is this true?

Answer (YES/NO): NO